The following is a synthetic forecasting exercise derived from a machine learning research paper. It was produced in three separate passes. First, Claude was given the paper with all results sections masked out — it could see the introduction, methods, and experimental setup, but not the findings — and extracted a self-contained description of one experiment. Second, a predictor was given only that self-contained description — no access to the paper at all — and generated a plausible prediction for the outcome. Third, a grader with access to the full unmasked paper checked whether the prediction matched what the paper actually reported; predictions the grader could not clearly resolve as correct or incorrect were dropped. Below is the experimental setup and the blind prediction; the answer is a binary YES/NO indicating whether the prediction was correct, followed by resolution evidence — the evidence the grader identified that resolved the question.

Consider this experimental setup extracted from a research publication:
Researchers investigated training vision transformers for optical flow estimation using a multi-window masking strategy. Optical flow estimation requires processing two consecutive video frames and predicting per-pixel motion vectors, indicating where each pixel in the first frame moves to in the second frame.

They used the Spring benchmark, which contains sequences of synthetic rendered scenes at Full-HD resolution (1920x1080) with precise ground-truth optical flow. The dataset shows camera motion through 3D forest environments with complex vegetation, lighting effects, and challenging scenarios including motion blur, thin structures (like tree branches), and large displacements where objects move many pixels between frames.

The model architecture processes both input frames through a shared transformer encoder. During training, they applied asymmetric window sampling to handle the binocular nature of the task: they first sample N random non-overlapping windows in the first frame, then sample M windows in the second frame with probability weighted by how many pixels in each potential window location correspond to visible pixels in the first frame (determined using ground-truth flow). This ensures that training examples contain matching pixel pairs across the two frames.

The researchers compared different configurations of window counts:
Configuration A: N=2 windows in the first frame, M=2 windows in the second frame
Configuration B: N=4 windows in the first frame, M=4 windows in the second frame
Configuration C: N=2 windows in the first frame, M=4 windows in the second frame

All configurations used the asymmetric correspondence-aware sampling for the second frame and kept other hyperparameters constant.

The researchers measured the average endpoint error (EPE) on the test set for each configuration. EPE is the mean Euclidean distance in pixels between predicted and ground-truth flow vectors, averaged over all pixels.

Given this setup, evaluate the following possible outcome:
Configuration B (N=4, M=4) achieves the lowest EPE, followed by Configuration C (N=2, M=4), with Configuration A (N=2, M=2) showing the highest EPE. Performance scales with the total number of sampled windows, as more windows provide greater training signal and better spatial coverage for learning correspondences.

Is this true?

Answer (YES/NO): NO